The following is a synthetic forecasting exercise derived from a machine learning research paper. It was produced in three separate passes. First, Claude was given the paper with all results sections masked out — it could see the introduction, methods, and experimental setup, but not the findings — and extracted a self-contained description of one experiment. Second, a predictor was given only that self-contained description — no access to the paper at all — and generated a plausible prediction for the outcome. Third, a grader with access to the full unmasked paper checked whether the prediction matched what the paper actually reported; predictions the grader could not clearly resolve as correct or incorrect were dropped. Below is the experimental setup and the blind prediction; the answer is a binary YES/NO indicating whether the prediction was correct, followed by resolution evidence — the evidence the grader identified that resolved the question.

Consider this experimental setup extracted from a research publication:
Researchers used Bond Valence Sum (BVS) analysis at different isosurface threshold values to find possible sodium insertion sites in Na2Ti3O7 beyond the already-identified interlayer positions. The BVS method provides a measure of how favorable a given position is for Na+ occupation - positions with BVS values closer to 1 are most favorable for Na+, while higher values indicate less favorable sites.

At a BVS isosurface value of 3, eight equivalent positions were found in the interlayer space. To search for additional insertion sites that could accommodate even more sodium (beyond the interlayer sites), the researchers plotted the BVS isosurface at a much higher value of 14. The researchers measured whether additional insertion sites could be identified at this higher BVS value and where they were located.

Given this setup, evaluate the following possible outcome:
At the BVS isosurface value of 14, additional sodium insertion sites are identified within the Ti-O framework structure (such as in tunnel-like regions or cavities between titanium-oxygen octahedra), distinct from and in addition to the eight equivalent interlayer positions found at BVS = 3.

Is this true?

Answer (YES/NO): YES